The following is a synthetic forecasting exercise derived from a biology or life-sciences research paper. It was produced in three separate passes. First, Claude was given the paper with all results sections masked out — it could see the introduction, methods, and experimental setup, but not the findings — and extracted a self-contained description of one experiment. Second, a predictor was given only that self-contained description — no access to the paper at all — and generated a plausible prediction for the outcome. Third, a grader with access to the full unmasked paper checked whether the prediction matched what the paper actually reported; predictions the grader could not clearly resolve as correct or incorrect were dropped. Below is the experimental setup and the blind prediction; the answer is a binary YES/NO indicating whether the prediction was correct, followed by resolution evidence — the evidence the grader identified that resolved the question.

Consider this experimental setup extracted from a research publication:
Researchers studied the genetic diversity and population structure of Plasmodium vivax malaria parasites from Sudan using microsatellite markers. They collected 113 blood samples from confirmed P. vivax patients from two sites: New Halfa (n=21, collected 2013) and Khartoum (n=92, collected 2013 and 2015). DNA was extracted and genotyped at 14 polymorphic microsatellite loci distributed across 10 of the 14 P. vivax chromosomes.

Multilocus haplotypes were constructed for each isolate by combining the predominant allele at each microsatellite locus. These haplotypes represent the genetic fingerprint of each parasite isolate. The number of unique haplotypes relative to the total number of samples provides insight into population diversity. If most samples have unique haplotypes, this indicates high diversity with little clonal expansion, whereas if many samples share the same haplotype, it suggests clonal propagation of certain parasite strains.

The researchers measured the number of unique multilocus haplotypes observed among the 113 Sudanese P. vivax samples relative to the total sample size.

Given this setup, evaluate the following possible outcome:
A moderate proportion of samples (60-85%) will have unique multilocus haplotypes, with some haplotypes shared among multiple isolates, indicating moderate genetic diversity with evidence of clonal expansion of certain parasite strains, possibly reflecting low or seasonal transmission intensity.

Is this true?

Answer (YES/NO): YES